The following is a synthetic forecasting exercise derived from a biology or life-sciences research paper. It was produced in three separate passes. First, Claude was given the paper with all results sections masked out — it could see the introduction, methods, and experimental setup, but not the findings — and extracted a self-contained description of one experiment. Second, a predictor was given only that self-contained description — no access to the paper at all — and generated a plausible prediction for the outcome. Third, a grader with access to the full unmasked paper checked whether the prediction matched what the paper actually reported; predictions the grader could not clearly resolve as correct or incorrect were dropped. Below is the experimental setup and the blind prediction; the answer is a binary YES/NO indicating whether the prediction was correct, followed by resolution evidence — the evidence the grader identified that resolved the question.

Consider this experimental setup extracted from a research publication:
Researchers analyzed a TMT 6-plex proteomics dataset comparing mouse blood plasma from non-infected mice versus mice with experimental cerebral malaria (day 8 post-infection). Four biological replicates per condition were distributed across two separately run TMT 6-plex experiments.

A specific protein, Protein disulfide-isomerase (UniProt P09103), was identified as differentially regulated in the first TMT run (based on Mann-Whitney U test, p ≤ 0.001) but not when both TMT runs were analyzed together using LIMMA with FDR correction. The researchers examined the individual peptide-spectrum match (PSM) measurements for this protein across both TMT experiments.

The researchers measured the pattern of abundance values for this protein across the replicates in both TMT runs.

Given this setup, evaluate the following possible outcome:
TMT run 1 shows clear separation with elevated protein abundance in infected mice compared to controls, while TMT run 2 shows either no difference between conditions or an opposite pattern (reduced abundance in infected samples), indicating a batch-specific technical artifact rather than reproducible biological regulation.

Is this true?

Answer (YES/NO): NO